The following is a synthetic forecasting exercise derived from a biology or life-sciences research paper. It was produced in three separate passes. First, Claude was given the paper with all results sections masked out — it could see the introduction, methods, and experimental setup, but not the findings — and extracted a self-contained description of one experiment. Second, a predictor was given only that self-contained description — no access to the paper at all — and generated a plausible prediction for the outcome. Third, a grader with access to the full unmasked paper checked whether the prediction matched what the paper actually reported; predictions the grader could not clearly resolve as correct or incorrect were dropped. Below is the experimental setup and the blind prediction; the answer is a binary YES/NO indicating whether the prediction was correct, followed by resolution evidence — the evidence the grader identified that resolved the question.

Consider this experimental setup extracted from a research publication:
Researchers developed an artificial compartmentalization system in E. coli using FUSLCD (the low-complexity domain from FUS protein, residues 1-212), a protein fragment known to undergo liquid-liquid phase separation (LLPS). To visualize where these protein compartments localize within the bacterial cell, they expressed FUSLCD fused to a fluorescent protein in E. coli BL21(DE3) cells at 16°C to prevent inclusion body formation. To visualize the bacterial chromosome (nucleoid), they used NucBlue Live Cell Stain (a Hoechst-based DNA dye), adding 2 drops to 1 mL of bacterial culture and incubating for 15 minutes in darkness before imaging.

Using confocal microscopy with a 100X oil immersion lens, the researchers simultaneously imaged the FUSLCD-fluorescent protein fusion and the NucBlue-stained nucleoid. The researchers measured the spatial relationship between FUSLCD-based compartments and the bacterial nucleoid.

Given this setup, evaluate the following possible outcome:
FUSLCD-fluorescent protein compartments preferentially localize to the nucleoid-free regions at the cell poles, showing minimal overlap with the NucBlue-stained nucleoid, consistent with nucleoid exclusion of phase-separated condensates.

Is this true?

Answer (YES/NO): YES